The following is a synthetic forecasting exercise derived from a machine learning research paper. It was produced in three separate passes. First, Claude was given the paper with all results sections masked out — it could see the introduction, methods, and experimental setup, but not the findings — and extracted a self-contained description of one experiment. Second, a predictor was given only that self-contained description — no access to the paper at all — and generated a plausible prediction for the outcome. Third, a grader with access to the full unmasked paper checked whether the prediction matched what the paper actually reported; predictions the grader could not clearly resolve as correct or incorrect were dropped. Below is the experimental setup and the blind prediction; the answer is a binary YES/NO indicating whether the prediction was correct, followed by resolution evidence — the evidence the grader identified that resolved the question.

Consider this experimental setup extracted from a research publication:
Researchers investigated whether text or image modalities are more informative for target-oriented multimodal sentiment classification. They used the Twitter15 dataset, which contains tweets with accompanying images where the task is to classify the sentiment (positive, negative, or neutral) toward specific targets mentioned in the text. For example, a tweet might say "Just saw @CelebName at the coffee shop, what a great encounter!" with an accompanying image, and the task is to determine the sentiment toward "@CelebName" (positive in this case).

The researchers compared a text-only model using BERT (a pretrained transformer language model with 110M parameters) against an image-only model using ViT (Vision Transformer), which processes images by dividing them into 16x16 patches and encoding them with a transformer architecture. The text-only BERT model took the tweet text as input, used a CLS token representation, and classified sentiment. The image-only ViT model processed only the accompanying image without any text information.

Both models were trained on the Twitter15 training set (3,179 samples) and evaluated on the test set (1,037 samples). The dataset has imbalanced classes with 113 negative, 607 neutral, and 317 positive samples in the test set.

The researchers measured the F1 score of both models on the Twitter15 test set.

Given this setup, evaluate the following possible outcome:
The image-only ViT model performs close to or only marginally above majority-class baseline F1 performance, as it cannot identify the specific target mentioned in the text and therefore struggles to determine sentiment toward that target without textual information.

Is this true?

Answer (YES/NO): YES